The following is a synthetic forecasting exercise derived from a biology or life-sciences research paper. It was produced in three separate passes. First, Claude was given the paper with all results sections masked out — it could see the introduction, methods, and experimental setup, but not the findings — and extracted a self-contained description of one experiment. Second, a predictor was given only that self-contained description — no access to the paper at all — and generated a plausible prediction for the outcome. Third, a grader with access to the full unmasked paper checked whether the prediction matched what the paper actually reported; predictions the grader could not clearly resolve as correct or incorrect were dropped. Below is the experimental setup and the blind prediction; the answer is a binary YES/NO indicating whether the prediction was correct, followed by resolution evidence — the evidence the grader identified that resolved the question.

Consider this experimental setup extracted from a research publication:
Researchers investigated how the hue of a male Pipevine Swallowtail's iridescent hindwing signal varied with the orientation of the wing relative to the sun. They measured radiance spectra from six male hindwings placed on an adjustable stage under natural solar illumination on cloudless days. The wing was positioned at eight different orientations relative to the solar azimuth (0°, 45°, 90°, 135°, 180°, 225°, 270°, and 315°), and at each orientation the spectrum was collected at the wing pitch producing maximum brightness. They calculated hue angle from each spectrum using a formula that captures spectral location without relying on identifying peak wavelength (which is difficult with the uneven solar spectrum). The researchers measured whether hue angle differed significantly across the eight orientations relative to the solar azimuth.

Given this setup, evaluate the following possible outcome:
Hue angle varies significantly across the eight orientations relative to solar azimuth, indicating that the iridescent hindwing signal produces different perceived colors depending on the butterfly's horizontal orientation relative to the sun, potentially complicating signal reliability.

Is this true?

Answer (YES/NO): NO